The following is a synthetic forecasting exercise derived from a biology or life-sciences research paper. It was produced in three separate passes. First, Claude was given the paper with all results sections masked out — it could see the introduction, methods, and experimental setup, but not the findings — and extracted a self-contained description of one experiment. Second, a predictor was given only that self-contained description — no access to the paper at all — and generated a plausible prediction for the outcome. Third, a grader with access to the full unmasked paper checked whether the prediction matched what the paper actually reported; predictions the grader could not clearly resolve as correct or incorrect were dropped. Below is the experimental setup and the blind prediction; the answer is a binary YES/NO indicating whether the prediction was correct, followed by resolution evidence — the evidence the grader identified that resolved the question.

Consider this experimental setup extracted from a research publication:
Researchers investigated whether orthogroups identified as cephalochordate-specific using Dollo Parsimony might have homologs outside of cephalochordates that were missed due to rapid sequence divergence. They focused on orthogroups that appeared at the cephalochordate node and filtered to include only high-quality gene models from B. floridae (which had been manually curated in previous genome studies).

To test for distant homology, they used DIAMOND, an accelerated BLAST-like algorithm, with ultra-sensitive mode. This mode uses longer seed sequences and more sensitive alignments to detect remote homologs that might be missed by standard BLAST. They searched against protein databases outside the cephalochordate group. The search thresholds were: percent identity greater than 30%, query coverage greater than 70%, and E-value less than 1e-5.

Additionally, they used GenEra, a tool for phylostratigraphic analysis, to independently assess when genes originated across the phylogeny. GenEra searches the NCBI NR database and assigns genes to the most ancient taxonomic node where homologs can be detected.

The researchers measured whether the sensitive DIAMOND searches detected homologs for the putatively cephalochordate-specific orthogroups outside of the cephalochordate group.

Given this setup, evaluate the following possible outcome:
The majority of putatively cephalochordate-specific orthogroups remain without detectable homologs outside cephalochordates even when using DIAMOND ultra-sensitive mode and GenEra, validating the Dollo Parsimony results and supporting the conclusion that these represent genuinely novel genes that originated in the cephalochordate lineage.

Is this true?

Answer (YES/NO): YES